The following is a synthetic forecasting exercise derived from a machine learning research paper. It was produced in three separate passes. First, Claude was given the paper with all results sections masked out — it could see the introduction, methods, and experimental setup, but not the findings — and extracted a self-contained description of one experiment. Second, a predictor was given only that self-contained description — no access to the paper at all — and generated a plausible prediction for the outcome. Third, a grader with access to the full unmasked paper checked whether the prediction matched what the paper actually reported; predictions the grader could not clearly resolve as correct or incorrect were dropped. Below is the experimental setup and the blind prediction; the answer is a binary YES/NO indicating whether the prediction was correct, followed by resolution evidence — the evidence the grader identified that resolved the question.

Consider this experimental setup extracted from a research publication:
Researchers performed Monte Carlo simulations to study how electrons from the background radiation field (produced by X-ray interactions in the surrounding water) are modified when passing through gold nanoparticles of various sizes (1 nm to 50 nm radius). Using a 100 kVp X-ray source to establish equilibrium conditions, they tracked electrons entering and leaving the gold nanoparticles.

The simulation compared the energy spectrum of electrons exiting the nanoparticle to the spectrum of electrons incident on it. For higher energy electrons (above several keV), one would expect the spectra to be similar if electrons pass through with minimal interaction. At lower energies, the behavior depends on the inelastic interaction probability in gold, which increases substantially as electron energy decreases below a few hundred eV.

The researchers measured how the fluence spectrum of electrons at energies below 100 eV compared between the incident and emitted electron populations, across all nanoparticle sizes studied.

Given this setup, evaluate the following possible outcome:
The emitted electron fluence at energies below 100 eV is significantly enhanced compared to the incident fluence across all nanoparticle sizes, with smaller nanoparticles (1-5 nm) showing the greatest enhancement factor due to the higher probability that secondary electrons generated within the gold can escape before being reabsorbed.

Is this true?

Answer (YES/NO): NO